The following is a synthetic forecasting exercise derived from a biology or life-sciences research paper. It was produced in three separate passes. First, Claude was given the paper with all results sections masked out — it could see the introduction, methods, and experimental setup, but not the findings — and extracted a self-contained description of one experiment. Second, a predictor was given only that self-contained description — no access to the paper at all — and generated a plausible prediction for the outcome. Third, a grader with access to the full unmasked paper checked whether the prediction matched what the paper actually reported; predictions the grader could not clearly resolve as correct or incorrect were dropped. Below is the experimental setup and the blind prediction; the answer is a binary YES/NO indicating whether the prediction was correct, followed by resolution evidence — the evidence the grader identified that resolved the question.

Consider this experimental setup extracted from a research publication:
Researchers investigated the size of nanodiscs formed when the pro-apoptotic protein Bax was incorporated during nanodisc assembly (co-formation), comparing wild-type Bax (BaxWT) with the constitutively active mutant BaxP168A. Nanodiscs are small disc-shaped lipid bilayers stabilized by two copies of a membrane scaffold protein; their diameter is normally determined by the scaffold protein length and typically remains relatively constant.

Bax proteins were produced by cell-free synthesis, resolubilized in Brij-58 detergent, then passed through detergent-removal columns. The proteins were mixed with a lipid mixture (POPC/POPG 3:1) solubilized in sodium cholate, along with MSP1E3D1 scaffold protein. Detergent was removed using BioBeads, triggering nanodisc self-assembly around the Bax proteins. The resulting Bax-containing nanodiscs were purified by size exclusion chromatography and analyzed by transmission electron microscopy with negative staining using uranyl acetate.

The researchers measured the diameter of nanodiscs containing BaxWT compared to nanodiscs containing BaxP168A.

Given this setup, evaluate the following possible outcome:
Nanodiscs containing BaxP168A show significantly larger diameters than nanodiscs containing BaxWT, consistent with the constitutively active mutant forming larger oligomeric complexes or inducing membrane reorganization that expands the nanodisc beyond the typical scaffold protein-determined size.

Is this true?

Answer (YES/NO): YES